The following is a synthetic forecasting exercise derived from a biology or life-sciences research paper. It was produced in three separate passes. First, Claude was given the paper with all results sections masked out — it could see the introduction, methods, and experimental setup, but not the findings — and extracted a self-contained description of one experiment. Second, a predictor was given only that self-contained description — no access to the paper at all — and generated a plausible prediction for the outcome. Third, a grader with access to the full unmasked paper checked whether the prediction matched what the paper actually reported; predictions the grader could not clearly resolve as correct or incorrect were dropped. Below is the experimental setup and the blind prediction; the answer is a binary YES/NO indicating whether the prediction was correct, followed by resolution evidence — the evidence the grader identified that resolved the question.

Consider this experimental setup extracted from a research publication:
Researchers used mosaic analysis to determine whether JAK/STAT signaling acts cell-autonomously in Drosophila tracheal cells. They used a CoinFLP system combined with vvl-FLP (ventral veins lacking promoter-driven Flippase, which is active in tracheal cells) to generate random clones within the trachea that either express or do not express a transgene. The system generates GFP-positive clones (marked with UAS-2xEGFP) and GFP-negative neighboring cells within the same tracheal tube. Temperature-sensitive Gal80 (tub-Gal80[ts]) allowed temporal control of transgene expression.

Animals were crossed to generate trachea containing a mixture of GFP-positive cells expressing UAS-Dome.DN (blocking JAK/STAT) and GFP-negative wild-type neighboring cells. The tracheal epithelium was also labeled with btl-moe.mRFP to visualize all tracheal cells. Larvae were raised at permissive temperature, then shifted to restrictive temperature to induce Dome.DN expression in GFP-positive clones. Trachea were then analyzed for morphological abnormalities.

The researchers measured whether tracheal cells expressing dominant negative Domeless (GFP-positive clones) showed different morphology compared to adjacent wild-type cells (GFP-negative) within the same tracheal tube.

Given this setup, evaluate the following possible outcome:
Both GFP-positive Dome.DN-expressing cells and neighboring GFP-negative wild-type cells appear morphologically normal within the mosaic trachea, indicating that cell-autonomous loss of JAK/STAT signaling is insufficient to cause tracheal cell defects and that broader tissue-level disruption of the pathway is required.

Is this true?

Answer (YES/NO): NO